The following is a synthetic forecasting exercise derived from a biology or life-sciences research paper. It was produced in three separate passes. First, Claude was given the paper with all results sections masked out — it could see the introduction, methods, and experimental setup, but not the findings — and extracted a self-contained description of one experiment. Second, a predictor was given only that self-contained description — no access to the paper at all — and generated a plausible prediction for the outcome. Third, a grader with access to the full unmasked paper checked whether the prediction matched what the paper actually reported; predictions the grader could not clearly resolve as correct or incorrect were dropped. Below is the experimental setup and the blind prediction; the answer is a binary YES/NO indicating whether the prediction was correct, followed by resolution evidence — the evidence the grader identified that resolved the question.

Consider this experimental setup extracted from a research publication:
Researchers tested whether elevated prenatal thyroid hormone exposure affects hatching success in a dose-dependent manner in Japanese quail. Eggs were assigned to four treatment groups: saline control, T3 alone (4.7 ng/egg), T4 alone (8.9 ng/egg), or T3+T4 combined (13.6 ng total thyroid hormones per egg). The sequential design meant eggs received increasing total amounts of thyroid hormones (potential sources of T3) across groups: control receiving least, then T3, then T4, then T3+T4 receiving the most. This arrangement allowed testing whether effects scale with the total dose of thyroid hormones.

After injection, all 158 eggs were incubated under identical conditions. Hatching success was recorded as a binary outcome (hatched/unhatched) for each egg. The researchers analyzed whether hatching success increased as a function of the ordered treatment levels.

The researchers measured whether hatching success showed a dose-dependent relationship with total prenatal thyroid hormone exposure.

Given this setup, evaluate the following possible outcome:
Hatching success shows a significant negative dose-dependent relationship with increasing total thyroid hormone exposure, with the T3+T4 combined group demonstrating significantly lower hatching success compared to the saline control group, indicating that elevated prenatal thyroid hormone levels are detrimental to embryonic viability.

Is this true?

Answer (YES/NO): NO